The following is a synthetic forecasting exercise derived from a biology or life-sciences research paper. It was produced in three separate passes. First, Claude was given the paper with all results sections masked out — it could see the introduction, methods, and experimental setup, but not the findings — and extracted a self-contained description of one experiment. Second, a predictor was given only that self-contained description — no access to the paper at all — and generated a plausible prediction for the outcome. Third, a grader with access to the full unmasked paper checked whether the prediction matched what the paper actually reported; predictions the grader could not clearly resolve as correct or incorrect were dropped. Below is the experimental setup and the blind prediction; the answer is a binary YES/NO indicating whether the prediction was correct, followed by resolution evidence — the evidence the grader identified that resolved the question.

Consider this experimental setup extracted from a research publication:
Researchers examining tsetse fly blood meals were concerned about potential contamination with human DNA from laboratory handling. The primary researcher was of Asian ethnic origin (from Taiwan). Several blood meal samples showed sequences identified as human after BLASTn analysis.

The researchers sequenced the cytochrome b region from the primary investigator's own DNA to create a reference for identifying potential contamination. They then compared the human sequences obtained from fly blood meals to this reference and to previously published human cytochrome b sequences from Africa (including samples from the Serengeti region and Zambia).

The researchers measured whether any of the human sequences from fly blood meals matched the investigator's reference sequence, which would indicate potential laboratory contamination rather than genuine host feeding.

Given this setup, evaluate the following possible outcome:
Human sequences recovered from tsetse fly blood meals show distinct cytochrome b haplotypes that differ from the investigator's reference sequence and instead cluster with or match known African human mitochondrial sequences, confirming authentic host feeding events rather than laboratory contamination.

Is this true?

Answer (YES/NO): YES